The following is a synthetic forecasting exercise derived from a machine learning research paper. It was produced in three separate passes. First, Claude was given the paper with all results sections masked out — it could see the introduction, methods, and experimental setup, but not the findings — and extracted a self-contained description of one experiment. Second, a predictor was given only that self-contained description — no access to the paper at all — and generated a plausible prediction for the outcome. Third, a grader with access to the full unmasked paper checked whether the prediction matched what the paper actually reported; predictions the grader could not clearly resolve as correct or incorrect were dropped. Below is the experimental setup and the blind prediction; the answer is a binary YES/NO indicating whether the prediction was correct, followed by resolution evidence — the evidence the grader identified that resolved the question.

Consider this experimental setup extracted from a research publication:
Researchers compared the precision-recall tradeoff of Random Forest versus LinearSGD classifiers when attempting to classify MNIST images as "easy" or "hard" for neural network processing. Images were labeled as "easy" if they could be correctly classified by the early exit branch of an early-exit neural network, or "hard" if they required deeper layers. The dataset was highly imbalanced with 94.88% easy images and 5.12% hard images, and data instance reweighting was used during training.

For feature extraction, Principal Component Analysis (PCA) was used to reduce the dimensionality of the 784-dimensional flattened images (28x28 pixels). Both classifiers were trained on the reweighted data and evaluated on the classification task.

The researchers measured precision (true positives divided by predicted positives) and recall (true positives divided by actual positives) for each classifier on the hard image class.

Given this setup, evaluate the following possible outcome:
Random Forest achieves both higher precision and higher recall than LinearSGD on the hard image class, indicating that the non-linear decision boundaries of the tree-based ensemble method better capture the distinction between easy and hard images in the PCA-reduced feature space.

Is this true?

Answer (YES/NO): NO